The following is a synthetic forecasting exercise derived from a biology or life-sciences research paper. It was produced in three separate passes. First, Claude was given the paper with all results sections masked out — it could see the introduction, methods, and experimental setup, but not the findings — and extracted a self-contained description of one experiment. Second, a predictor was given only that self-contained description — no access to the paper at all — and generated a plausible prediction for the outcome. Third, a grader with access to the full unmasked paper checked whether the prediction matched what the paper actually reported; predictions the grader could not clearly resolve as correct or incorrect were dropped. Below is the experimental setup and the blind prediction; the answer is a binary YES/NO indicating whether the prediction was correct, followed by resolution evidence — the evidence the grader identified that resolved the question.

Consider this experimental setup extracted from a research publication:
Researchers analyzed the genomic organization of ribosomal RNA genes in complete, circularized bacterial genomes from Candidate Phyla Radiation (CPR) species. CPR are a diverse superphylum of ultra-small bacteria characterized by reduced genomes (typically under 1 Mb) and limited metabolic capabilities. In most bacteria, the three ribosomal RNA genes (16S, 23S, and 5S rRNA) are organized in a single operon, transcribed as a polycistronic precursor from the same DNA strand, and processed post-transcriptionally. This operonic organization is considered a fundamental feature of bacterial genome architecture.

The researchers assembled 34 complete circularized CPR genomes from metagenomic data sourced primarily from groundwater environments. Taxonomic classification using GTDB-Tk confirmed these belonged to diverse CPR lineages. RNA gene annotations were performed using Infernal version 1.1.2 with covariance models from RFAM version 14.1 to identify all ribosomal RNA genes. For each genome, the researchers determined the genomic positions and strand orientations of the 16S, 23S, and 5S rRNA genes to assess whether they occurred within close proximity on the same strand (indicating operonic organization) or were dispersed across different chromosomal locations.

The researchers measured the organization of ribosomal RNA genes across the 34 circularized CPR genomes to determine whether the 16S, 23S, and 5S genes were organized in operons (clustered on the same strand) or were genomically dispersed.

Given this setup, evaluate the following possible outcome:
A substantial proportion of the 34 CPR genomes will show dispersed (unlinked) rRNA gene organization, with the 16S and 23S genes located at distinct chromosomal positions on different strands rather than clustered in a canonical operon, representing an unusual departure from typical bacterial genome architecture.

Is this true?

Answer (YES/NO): YES